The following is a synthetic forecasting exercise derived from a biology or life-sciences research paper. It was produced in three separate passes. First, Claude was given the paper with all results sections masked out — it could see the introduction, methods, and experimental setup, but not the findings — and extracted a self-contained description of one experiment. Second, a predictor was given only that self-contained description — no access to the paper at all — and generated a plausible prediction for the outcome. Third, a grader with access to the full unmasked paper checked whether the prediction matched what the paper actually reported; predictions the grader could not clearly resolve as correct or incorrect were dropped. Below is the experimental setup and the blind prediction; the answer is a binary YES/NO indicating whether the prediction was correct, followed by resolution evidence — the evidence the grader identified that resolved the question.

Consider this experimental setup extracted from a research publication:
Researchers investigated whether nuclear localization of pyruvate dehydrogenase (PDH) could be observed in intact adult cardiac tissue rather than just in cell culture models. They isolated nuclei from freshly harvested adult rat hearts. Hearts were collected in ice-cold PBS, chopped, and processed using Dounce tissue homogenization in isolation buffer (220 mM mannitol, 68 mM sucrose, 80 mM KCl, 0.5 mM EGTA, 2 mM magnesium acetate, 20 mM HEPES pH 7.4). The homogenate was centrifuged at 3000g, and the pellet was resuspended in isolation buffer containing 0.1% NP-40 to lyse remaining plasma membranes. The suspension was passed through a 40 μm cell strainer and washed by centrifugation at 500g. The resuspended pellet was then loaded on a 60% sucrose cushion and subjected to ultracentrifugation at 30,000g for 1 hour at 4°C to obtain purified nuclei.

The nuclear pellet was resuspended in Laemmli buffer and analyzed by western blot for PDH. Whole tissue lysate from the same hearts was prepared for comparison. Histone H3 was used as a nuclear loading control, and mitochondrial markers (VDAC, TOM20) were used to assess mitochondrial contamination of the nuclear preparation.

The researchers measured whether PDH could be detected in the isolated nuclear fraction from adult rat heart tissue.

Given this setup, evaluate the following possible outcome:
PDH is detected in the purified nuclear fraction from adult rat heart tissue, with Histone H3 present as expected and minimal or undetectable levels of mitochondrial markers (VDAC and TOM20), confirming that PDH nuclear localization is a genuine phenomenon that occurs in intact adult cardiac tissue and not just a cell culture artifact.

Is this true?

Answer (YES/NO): NO